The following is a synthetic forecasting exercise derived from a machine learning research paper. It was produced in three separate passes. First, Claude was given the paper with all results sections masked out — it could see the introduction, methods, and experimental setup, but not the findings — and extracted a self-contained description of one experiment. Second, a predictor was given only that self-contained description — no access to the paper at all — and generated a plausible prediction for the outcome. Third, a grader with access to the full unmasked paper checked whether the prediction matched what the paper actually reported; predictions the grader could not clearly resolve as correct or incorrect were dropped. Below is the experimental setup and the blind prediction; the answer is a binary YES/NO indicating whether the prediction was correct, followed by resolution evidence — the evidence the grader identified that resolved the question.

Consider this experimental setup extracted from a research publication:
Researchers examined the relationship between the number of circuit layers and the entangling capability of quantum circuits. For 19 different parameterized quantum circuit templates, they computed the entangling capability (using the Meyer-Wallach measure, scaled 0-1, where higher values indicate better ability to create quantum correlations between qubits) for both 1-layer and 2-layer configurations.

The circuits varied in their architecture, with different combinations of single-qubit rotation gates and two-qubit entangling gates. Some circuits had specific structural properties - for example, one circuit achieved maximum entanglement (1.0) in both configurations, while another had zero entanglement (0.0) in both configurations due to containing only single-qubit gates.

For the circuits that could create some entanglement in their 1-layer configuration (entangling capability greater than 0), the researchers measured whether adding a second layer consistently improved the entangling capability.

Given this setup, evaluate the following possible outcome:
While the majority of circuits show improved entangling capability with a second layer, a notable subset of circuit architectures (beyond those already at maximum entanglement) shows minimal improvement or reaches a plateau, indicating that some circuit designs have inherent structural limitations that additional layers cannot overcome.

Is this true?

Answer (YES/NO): NO